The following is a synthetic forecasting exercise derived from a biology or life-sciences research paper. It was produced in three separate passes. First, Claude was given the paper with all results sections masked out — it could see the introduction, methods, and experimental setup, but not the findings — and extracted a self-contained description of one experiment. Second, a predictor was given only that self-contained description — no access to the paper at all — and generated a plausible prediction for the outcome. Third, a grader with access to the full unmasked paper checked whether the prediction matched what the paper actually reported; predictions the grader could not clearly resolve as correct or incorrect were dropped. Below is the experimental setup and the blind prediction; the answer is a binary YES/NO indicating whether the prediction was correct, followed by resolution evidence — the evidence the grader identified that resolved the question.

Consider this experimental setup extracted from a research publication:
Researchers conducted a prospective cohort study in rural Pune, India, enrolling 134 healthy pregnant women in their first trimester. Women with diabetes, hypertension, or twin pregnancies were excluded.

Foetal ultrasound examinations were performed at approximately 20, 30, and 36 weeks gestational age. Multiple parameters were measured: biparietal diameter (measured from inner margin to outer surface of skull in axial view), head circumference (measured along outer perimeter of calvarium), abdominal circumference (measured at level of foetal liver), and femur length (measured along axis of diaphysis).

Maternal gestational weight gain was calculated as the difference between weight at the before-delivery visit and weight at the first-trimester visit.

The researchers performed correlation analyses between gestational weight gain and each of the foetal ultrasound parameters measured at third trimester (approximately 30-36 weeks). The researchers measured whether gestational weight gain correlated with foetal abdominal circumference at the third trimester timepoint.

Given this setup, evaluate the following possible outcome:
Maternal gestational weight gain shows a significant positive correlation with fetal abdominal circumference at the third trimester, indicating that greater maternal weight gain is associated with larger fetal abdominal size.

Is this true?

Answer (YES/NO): NO